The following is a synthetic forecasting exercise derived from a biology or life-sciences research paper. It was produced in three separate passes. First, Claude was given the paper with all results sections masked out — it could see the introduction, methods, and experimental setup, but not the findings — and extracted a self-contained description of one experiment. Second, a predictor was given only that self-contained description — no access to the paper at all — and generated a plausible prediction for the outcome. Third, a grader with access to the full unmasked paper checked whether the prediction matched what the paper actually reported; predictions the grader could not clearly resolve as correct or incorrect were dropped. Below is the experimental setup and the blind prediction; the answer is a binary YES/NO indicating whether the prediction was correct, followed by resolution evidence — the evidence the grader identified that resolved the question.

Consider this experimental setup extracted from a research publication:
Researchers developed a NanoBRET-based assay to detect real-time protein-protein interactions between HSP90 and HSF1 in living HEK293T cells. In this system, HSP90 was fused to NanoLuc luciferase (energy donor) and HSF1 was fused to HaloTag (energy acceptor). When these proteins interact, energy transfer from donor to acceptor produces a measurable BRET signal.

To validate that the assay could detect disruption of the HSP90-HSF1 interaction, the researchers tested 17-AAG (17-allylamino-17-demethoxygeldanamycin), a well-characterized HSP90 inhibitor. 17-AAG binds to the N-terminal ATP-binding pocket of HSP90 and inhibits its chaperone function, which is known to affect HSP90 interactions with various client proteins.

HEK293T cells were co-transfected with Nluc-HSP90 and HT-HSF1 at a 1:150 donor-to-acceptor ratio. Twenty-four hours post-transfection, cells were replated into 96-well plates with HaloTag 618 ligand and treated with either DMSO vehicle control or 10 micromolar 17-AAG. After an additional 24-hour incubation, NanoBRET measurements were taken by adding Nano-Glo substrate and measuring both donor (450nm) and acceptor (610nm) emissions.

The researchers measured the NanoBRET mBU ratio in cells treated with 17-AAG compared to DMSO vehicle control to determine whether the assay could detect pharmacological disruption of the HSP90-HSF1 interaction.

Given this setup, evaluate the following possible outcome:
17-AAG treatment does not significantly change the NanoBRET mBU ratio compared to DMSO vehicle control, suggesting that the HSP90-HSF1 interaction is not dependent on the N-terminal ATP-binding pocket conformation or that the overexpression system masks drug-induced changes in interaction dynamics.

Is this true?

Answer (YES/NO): NO